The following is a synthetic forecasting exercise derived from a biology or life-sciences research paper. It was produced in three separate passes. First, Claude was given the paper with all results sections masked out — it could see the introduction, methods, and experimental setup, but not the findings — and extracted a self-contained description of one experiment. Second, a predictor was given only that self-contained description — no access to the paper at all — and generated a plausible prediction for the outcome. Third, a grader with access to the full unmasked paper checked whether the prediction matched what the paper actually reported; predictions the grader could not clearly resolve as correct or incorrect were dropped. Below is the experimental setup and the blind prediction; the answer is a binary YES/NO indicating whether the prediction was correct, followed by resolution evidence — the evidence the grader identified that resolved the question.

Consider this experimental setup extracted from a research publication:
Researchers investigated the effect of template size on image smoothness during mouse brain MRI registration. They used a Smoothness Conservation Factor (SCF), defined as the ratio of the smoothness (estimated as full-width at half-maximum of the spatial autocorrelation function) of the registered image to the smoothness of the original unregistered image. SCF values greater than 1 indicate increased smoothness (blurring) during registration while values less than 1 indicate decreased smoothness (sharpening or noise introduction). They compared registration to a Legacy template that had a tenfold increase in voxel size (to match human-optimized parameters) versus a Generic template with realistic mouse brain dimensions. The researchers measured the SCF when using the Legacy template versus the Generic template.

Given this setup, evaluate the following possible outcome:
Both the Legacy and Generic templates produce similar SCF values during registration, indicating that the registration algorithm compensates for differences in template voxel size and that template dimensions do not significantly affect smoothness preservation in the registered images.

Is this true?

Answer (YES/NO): NO